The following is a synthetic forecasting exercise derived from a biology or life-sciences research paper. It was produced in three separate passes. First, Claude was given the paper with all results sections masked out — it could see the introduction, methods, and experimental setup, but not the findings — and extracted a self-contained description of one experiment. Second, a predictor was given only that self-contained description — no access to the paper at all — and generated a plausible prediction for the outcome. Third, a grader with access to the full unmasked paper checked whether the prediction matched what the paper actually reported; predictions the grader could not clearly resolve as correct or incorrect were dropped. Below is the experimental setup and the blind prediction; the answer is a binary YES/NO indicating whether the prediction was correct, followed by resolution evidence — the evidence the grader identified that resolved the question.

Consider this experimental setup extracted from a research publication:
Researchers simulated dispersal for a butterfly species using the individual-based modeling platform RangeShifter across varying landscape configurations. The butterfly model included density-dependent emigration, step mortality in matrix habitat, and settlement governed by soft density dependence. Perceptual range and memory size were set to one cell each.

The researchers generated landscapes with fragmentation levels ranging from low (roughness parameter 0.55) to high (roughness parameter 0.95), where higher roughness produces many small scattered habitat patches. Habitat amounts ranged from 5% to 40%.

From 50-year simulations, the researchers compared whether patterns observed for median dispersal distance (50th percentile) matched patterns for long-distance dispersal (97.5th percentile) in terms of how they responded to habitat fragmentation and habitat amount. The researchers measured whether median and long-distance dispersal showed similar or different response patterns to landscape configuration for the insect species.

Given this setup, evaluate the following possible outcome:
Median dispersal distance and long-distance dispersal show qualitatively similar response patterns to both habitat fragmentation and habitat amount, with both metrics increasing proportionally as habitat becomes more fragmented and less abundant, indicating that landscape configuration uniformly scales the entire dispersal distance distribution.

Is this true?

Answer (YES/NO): NO